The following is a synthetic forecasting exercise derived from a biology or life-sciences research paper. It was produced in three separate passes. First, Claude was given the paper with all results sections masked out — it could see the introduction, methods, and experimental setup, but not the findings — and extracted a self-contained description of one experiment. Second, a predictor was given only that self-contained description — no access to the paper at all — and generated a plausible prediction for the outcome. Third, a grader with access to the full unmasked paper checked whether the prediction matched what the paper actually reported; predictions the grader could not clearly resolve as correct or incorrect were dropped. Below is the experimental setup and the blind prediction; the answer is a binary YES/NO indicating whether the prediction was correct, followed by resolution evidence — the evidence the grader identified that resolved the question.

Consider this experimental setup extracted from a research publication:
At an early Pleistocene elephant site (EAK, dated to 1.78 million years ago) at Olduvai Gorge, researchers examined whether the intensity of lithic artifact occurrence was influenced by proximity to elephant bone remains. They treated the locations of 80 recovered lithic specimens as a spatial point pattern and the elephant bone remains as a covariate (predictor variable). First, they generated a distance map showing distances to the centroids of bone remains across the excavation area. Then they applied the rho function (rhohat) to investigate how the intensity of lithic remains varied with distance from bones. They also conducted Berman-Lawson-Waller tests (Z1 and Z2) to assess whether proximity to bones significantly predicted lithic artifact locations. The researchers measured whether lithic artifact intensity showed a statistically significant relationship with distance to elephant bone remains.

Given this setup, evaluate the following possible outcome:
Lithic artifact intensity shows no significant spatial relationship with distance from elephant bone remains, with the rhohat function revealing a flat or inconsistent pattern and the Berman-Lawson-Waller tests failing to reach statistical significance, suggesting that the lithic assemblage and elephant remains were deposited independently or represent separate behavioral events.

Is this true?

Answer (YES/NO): NO